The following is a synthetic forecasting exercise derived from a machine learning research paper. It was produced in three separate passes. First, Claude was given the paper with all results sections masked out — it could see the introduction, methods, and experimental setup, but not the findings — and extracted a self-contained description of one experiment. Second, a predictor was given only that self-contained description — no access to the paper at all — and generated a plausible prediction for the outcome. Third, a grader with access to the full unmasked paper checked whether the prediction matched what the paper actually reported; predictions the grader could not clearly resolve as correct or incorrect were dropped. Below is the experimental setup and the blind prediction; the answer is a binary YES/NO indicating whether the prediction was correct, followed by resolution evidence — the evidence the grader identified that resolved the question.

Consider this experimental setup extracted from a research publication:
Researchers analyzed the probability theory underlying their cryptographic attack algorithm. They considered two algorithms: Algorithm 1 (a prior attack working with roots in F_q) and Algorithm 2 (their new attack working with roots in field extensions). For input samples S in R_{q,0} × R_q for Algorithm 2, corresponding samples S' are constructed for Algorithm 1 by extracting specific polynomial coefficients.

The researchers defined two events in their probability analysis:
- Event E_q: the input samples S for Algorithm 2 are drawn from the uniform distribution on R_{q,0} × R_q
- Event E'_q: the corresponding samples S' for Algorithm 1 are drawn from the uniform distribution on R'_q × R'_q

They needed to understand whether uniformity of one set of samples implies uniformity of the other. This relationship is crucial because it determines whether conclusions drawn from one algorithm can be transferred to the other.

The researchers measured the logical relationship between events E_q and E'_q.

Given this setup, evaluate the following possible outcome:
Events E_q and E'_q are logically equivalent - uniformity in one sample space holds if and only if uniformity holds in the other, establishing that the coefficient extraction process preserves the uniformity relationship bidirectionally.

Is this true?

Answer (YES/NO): YES